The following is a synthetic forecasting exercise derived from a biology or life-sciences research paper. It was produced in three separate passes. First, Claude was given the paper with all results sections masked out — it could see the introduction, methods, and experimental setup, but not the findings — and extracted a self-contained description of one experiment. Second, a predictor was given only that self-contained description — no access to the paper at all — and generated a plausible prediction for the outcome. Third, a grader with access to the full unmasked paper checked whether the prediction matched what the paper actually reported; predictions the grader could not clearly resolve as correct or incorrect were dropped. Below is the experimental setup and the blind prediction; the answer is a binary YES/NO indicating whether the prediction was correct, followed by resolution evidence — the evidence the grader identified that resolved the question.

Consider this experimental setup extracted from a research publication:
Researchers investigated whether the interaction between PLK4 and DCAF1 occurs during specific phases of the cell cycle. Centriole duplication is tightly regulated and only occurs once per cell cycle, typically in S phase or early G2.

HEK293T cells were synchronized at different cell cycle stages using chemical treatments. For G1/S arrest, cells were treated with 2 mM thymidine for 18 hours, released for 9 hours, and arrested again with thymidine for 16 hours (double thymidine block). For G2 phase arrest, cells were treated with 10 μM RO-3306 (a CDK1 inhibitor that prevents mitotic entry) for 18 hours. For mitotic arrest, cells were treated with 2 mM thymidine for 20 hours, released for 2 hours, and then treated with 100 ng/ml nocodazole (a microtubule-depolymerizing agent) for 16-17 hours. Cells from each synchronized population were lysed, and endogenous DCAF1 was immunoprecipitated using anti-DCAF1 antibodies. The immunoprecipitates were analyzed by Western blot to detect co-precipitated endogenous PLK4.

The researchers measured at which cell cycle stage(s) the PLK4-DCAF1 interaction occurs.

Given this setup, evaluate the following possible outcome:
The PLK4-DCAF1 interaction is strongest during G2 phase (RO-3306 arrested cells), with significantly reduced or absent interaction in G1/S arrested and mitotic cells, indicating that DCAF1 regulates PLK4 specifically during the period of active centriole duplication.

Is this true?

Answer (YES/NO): NO